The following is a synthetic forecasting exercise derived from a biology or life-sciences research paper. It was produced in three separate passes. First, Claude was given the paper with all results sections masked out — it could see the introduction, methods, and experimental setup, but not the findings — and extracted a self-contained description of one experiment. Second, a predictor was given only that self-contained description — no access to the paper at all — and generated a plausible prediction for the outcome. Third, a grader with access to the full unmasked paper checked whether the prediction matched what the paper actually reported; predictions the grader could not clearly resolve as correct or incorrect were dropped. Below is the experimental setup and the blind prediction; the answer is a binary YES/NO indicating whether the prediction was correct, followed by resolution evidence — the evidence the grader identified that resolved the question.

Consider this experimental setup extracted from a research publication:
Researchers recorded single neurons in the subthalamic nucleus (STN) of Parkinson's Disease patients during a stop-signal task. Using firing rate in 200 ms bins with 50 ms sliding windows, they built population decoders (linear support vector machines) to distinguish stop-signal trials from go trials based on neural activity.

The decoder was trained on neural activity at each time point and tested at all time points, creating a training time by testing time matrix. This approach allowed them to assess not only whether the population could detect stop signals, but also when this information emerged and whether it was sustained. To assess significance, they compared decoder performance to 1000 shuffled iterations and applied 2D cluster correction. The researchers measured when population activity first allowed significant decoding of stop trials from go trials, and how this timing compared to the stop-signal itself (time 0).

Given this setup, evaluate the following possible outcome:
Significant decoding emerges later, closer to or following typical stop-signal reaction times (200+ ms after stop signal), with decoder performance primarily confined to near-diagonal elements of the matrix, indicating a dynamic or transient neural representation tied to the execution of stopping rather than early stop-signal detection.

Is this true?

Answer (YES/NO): NO